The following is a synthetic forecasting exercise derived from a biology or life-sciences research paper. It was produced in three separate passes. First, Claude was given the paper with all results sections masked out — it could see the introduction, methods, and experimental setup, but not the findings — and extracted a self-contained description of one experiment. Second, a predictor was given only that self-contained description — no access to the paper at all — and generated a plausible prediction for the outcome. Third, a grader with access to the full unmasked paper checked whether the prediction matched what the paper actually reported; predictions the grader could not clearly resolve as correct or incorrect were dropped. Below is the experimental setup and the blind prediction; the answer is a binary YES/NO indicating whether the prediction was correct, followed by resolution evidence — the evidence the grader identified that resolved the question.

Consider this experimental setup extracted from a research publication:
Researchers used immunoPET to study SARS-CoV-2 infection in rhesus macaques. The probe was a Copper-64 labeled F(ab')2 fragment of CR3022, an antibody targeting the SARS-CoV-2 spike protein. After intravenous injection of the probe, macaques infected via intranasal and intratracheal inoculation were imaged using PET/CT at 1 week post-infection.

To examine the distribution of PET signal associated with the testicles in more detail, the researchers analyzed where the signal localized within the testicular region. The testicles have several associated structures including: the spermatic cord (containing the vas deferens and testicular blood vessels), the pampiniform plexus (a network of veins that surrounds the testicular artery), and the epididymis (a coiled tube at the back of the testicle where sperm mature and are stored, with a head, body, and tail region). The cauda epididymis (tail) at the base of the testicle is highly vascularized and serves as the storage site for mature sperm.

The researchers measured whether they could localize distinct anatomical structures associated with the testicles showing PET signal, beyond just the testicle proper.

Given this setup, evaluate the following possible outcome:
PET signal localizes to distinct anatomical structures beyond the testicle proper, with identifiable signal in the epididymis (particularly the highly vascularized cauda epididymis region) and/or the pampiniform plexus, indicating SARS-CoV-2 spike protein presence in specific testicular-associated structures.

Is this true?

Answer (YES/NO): YES